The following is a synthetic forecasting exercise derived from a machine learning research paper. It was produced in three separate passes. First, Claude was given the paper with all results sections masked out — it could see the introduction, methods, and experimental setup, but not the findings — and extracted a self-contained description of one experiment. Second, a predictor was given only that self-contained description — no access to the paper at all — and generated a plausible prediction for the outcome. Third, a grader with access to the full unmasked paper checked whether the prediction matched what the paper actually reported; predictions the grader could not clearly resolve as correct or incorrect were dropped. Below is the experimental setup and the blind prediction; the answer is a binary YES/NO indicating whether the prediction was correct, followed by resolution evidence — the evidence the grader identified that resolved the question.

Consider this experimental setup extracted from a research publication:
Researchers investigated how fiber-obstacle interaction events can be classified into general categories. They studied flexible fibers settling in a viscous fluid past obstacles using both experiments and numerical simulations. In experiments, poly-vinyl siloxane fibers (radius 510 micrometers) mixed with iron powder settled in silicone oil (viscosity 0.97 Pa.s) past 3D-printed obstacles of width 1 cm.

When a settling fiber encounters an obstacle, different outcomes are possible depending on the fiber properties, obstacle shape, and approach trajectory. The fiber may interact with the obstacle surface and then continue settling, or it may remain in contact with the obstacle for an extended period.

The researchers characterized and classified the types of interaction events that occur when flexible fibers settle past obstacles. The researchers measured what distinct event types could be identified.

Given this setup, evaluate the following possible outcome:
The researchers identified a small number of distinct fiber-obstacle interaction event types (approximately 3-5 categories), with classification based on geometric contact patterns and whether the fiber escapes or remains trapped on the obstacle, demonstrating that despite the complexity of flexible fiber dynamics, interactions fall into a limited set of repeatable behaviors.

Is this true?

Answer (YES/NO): NO